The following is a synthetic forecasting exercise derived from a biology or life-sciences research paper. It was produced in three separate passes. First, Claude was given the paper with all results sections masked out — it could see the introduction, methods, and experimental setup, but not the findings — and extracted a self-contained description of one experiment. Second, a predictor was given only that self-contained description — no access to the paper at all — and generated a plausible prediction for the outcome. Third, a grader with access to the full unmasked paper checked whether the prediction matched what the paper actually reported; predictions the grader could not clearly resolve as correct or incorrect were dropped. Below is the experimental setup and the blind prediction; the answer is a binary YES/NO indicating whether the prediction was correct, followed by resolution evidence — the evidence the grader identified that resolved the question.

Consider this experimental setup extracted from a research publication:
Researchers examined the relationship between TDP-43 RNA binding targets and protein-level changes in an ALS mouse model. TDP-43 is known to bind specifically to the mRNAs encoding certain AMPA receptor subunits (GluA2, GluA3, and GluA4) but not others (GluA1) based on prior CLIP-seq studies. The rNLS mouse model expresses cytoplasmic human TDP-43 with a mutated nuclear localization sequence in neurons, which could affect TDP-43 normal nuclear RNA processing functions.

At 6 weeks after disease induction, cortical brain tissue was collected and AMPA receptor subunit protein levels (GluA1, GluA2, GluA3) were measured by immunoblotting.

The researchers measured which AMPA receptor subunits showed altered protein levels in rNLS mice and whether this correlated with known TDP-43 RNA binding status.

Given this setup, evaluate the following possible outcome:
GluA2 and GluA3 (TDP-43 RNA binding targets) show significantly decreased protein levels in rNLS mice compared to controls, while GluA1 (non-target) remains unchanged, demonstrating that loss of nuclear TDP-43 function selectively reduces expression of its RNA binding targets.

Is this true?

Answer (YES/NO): YES